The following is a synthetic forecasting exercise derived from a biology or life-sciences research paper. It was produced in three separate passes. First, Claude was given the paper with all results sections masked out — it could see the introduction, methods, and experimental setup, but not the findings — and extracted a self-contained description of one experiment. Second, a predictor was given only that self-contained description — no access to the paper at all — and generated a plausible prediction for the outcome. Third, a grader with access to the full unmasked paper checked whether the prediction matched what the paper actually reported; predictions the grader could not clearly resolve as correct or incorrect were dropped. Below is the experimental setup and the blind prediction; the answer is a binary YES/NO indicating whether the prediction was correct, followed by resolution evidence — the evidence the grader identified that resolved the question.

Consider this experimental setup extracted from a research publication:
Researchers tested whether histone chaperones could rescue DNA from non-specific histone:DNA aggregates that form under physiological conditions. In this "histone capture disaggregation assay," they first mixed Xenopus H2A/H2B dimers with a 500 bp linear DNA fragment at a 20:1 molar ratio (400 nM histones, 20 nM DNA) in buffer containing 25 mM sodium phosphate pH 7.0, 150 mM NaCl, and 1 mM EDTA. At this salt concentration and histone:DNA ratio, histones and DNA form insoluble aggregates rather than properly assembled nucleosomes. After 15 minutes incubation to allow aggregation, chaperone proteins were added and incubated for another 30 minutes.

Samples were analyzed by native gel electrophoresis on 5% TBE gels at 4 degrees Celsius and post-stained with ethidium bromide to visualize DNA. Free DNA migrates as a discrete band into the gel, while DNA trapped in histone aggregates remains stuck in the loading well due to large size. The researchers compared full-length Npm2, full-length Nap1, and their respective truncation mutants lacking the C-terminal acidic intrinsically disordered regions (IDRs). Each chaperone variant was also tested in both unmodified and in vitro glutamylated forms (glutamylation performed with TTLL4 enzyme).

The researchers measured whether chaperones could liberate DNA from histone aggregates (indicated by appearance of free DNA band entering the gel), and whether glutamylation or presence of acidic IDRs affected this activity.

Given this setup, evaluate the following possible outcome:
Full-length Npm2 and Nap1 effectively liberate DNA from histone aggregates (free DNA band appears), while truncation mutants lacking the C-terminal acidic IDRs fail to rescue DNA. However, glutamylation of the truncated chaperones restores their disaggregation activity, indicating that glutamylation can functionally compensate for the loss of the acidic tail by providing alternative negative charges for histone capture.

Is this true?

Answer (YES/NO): NO